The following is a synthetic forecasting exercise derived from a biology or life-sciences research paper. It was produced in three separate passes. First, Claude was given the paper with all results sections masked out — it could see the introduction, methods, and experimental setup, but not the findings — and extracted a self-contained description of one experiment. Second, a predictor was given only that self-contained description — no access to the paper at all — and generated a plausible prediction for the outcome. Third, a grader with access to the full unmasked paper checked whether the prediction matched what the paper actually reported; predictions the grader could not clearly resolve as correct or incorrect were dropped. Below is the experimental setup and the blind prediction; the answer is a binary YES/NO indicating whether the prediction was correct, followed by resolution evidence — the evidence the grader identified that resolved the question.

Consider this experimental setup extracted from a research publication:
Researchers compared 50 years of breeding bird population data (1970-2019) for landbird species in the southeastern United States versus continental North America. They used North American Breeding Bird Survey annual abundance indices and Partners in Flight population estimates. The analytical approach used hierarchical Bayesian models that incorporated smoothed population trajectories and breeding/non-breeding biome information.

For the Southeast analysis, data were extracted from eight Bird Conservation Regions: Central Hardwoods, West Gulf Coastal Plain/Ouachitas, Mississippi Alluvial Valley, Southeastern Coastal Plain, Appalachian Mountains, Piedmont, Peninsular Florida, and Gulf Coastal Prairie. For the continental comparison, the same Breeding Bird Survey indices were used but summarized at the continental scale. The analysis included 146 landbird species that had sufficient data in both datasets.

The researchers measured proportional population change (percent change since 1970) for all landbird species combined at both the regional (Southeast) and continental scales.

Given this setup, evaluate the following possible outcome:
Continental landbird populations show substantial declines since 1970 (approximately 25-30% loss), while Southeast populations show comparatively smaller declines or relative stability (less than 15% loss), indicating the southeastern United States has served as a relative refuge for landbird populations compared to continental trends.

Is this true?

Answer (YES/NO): NO